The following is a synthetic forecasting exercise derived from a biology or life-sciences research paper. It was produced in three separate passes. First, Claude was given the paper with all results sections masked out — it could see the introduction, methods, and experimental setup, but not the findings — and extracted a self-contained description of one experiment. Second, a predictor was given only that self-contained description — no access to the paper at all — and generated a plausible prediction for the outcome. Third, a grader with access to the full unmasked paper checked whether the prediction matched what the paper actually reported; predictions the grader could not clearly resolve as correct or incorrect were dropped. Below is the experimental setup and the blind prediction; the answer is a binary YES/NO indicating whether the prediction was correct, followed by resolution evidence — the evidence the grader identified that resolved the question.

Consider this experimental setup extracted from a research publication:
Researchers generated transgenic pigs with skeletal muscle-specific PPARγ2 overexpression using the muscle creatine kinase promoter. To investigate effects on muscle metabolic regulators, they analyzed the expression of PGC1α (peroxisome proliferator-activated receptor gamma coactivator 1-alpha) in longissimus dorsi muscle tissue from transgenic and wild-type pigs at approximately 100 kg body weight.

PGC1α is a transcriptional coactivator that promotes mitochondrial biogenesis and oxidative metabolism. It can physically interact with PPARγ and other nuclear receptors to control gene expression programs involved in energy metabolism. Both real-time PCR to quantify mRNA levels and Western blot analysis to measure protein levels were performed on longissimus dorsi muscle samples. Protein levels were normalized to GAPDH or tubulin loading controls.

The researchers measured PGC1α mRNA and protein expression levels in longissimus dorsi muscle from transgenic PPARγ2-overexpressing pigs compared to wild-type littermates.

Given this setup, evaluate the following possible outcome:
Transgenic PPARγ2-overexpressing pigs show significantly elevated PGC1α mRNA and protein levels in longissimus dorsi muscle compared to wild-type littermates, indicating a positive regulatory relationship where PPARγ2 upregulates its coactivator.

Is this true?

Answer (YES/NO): YES